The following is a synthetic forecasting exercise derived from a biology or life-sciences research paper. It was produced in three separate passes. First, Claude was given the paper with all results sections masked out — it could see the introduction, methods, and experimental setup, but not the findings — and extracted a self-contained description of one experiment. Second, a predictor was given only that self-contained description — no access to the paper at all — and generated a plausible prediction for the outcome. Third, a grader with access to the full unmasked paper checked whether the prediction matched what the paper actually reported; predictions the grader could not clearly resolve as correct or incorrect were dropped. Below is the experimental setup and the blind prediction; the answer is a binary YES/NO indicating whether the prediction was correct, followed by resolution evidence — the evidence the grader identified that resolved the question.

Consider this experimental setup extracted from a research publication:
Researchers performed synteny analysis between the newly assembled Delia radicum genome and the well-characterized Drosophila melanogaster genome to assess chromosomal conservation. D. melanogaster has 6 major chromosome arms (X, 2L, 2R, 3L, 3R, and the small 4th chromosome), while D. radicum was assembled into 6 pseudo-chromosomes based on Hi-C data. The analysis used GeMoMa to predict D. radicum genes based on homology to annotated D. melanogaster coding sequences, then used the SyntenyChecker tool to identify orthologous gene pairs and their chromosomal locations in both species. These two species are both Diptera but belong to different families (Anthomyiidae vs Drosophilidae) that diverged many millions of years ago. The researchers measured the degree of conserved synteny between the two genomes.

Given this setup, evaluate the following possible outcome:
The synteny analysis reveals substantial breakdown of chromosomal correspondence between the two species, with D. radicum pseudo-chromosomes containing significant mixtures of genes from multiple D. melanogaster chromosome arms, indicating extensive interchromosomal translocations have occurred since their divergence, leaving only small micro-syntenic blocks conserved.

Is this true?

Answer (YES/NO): NO